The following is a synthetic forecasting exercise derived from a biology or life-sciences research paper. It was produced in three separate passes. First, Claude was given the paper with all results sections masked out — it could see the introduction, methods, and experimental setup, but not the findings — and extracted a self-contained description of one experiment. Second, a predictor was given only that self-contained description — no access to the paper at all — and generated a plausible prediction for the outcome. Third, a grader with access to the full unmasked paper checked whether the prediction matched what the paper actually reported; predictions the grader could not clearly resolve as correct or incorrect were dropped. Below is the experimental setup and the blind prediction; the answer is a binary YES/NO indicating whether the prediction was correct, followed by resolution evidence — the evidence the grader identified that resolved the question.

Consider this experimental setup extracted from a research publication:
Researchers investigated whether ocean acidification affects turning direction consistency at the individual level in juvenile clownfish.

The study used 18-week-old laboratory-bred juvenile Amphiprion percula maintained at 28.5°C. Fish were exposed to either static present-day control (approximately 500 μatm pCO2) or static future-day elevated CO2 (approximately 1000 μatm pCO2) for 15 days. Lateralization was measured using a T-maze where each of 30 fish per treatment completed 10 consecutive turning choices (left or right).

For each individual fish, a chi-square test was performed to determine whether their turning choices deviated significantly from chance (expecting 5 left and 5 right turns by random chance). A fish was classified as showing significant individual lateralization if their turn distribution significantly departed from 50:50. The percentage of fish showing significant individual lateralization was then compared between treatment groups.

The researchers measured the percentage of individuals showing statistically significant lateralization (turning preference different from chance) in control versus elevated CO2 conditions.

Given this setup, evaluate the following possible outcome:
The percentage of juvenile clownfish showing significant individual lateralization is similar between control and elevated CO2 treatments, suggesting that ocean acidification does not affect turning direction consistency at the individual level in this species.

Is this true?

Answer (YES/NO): NO